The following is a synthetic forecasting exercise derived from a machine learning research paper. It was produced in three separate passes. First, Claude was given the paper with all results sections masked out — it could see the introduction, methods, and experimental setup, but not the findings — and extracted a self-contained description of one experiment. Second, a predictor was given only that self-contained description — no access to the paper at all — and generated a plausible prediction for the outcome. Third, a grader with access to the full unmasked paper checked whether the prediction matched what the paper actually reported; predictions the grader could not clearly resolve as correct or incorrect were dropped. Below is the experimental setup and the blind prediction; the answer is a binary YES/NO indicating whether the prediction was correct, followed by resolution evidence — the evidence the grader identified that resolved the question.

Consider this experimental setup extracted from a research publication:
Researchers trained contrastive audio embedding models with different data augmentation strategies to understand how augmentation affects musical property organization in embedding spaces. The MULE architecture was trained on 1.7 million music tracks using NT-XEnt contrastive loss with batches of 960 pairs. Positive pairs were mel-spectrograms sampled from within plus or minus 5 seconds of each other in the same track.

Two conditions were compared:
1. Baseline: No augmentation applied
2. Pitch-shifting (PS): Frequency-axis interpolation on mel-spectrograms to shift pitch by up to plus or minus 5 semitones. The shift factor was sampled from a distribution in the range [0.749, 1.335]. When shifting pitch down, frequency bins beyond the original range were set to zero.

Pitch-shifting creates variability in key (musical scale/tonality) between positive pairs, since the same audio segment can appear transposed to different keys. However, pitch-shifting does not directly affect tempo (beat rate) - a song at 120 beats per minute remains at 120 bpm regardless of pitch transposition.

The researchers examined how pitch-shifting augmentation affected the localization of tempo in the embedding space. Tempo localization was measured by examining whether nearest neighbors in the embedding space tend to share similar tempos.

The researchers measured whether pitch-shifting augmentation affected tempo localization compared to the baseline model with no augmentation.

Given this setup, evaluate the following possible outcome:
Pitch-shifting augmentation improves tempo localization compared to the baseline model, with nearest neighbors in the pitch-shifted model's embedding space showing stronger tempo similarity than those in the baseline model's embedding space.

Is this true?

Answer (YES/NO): YES